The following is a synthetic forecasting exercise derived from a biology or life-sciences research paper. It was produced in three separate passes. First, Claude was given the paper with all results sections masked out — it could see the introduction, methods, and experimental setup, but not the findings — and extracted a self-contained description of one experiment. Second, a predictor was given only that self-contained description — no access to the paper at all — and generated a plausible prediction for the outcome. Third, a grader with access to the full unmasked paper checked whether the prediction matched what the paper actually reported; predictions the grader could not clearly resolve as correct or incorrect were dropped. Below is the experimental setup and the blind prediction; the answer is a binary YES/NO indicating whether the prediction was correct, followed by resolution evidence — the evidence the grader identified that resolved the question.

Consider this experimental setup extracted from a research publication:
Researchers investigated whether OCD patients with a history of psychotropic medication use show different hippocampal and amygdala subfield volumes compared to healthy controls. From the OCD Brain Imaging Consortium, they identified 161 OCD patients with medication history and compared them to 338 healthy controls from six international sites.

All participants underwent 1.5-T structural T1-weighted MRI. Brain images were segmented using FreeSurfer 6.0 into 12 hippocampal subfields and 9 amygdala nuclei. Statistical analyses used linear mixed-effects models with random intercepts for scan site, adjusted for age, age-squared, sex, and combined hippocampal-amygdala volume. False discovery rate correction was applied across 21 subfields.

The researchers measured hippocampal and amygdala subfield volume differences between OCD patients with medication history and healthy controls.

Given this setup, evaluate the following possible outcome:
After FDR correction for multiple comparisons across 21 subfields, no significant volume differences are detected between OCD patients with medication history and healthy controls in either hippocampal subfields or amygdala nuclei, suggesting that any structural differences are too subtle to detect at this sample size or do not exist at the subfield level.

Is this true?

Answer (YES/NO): NO